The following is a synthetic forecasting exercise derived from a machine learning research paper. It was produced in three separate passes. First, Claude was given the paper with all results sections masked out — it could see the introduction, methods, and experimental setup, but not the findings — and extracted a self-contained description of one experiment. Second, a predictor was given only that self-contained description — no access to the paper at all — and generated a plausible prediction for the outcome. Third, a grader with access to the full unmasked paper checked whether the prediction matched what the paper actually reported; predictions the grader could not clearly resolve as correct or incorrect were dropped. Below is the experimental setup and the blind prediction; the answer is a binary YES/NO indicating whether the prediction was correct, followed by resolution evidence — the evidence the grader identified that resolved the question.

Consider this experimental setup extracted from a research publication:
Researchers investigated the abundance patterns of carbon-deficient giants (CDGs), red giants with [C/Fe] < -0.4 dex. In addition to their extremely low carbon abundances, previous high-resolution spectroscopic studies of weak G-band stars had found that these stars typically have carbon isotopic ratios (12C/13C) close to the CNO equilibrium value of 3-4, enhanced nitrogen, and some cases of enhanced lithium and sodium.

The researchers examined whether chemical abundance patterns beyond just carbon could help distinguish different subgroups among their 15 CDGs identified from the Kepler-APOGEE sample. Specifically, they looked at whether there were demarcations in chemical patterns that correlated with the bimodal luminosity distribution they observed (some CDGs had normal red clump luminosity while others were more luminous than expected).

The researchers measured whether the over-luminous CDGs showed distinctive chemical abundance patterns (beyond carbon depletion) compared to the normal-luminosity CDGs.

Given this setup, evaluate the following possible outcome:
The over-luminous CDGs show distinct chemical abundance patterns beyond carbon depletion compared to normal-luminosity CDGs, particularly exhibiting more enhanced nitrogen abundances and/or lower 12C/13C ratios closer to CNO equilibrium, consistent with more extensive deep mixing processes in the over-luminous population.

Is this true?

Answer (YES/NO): NO